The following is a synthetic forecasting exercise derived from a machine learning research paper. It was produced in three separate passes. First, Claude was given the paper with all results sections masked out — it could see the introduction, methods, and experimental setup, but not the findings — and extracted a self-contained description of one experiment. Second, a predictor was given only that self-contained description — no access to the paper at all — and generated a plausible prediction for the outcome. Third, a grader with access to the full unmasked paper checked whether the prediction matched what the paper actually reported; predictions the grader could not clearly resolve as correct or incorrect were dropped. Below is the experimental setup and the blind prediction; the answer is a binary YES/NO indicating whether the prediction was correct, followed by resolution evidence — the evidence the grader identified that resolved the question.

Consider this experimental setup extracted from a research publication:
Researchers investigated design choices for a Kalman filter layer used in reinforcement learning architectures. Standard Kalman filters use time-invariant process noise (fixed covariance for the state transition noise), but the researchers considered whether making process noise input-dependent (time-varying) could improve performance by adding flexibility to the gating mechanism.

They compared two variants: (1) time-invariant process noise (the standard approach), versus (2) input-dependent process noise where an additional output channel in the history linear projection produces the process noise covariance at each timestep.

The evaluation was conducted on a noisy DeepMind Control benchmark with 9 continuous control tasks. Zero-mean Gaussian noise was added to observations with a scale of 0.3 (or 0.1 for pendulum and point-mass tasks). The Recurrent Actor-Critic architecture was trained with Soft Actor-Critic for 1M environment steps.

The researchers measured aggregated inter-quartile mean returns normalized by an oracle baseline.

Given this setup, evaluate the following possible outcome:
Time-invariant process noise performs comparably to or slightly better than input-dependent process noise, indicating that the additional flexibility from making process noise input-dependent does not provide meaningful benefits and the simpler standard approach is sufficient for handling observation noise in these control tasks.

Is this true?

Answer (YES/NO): YES